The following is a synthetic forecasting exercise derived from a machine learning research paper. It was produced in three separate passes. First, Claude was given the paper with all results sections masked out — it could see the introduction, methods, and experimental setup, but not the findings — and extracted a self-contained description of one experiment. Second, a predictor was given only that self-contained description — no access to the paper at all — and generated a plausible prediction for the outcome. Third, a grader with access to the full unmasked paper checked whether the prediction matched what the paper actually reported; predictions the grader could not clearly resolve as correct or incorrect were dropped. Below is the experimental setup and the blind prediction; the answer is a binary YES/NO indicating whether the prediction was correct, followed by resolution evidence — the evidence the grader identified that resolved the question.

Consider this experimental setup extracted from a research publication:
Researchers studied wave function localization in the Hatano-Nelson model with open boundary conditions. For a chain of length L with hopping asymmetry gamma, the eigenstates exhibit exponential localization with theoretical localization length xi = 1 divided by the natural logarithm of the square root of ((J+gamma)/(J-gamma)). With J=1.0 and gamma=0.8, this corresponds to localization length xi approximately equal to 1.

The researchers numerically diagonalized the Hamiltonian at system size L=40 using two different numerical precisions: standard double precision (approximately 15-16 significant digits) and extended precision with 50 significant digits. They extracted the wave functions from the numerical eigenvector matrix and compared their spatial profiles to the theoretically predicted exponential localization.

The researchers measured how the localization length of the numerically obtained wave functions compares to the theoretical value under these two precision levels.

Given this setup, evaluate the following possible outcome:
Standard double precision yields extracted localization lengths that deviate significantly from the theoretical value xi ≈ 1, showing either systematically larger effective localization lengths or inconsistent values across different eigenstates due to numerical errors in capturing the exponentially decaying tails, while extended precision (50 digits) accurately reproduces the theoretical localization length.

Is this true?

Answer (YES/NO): YES